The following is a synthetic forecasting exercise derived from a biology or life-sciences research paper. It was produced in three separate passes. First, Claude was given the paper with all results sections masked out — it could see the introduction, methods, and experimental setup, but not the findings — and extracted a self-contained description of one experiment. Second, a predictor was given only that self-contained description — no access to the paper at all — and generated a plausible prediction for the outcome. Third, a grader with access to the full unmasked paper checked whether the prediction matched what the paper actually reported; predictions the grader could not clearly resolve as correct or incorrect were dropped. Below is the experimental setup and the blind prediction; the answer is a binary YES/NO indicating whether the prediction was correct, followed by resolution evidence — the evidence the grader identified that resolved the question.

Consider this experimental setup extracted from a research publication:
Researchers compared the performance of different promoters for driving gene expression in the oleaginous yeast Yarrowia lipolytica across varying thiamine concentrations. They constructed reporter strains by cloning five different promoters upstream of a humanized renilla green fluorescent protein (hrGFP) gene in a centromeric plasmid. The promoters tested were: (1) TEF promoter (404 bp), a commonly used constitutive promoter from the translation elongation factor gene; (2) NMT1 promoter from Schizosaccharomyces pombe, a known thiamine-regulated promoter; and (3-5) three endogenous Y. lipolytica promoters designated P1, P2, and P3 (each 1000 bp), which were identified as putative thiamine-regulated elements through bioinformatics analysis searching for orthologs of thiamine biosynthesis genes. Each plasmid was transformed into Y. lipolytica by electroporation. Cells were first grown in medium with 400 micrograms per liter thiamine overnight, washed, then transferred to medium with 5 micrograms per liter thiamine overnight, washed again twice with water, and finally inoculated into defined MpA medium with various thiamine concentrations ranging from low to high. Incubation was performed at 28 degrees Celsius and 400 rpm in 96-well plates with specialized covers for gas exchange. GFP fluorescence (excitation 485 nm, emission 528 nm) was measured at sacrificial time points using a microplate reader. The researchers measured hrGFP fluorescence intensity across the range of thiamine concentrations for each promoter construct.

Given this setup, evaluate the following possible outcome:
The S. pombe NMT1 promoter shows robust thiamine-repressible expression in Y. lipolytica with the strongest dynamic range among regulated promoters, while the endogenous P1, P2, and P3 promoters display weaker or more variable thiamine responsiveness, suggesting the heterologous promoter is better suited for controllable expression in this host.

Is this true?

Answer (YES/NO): NO